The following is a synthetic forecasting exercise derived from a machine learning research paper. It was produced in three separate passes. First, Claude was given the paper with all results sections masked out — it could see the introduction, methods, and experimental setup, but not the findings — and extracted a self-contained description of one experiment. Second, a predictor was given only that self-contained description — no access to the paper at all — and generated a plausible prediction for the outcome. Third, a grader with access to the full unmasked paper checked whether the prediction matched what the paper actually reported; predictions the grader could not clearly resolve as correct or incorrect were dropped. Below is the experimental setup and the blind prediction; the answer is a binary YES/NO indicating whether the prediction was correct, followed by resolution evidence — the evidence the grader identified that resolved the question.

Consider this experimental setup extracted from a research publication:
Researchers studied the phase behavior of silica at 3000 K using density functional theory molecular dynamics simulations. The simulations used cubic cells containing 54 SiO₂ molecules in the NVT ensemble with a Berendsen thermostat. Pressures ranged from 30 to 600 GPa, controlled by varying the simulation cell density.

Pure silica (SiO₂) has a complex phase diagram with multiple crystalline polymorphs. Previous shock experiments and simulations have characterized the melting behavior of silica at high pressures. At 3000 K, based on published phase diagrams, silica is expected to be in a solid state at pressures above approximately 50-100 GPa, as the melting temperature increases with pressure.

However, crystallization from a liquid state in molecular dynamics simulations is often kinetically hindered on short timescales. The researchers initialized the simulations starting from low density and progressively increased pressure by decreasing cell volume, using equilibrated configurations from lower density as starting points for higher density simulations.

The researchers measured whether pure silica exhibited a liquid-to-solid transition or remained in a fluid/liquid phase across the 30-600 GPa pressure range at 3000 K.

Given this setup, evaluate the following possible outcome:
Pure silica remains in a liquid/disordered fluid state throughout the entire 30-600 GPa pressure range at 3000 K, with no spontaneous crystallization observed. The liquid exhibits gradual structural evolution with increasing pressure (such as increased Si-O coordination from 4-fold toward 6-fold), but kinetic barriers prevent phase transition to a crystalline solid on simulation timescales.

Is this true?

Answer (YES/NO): NO